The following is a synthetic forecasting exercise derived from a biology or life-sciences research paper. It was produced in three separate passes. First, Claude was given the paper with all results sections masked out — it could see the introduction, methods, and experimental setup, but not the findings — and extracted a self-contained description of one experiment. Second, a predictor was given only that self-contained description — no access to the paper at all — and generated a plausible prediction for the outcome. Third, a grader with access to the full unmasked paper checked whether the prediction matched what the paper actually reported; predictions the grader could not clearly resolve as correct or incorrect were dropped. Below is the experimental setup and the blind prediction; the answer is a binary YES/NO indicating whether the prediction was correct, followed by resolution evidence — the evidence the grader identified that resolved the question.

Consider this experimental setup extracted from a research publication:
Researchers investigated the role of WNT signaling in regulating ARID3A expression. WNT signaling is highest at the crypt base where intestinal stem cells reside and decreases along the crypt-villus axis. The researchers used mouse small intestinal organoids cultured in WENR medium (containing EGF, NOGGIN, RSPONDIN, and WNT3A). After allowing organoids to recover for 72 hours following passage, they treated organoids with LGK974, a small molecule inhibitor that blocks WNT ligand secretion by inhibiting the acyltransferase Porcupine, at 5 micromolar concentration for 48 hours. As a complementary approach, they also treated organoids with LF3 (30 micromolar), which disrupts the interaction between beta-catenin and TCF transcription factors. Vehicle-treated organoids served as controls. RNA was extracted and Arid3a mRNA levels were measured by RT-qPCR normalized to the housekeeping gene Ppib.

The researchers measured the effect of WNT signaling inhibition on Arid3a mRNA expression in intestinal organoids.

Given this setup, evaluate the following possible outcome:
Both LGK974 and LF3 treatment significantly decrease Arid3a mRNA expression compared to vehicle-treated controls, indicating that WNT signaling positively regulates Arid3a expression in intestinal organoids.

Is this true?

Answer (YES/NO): NO